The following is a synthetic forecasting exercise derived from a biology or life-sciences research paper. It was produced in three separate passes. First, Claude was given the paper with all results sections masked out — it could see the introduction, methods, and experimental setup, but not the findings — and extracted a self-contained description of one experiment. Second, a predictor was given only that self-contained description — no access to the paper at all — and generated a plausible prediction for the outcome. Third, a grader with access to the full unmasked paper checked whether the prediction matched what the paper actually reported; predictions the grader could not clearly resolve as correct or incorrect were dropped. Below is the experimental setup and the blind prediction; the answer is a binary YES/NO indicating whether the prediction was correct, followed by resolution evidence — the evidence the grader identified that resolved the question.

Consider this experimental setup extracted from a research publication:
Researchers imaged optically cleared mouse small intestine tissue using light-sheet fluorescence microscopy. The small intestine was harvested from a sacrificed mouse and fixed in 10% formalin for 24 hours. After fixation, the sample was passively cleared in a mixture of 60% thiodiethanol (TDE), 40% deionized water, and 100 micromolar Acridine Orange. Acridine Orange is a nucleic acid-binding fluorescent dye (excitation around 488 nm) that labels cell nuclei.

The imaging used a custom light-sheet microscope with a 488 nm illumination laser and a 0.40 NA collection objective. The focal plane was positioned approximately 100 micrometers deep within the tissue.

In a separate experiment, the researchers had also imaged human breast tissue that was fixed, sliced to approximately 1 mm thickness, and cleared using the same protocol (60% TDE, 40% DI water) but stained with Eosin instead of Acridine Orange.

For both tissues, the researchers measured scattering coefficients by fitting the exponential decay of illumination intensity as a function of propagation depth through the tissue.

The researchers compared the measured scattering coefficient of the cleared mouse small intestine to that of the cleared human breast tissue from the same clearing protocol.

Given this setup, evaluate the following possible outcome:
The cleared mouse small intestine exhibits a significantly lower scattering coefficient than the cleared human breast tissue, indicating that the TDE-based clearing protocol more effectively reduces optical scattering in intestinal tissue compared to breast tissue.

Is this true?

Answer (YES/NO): NO